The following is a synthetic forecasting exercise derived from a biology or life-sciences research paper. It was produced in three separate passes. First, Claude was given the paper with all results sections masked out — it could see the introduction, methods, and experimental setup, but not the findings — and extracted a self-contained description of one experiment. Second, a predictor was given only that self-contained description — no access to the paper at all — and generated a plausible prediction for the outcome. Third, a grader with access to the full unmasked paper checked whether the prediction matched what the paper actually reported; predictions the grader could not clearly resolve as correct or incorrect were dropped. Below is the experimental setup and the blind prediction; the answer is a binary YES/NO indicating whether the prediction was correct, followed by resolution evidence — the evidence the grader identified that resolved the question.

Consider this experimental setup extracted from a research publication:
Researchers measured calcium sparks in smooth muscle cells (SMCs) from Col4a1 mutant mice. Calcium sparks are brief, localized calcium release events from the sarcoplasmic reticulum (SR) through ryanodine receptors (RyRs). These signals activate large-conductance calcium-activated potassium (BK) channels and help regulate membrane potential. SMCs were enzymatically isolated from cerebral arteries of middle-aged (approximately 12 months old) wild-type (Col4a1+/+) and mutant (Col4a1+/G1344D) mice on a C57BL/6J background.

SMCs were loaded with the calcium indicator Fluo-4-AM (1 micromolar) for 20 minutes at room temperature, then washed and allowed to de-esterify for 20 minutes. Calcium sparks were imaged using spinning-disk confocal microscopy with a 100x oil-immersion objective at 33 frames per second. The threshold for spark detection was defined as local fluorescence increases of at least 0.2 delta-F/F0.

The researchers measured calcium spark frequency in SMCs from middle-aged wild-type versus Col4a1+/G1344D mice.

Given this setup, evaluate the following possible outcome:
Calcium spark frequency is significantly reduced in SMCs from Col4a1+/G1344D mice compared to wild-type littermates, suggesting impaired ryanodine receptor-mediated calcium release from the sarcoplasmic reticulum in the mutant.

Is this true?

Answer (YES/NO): YES